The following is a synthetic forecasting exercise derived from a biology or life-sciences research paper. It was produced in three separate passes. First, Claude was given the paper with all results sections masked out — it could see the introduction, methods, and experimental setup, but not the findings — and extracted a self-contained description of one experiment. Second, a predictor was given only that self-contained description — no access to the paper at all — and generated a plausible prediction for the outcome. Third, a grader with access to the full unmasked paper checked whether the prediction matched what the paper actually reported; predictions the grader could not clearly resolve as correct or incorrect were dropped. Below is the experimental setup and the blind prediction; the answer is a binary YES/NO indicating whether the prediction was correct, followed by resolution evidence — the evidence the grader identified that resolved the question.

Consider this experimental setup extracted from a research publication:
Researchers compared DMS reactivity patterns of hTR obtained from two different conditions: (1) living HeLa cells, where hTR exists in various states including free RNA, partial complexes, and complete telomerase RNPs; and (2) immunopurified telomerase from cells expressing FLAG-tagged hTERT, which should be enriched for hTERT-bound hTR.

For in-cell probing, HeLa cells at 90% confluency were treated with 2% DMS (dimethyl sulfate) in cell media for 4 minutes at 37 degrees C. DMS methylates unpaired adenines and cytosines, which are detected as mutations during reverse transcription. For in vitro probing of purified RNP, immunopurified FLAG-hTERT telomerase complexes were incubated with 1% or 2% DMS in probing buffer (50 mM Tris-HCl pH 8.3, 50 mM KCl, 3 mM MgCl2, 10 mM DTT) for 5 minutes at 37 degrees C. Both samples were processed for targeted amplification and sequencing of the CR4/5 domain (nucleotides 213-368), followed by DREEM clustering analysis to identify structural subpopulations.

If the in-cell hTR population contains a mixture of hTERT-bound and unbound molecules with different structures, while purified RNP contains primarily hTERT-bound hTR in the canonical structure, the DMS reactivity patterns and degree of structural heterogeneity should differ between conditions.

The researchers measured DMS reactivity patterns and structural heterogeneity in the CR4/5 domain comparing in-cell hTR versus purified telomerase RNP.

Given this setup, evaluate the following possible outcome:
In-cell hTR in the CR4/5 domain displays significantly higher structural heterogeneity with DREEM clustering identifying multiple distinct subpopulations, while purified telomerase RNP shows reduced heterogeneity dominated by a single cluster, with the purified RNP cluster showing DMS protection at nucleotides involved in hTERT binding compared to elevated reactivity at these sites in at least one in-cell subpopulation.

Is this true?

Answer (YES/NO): NO